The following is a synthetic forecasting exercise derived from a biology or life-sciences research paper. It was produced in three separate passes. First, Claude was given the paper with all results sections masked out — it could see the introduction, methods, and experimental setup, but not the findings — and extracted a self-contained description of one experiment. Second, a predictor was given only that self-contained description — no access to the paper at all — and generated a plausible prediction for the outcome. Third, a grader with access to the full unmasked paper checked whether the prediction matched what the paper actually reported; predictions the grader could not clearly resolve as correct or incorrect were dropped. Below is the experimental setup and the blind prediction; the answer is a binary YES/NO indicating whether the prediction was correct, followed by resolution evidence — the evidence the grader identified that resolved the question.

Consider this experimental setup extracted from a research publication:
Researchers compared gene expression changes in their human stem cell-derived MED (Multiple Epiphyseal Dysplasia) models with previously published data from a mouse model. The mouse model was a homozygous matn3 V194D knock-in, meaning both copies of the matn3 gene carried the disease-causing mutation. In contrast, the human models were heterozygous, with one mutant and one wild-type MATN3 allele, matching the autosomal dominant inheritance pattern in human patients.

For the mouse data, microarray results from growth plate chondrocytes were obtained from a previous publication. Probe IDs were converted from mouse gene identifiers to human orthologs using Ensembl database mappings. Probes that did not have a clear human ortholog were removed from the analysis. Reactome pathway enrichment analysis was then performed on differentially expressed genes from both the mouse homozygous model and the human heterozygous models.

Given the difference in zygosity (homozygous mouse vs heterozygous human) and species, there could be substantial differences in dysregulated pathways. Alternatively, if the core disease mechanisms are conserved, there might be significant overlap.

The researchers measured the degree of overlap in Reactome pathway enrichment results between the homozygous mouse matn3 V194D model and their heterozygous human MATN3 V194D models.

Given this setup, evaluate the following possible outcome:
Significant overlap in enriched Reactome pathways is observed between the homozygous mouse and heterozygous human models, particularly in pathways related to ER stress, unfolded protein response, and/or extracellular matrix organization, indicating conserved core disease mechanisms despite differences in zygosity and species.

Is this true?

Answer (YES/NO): NO